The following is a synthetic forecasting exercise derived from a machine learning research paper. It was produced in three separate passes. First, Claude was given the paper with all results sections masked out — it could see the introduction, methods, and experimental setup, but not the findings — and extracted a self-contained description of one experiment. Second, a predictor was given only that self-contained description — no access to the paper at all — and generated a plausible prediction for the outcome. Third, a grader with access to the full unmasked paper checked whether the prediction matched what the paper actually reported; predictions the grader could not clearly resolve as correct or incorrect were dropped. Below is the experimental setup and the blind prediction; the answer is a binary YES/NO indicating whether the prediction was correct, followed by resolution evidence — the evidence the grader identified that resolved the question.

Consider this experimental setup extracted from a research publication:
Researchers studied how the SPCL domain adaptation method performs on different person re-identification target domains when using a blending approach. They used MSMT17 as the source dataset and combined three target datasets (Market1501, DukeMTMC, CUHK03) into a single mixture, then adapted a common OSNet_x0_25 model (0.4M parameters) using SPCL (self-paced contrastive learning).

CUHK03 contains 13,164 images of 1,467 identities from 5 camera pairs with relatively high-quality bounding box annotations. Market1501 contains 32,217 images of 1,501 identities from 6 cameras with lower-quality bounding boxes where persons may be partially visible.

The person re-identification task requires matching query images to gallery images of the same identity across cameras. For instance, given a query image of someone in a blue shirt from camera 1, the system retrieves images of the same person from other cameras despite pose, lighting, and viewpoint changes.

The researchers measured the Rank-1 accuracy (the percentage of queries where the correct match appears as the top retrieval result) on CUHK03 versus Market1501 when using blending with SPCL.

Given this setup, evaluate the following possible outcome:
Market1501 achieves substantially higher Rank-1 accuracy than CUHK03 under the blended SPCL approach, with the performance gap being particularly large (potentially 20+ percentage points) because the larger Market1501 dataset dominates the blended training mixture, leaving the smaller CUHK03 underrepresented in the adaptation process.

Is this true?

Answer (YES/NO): YES